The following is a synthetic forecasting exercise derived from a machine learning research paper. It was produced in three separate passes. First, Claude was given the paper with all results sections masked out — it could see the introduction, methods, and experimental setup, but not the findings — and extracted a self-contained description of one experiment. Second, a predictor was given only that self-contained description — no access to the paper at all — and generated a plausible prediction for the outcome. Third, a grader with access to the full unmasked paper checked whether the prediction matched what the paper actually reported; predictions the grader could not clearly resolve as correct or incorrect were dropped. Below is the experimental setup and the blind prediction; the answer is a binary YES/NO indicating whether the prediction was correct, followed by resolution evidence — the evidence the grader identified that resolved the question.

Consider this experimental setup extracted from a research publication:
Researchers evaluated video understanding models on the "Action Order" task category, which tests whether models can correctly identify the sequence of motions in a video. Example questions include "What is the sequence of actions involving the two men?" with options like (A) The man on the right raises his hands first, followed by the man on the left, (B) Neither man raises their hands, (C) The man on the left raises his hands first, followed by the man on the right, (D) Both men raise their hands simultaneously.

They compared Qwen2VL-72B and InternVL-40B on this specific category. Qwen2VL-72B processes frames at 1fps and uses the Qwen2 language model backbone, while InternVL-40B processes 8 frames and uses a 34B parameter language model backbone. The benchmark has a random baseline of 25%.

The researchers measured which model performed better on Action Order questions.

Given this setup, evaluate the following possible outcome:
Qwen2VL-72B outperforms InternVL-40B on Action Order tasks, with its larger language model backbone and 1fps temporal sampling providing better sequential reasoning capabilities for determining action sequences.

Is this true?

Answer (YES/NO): YES